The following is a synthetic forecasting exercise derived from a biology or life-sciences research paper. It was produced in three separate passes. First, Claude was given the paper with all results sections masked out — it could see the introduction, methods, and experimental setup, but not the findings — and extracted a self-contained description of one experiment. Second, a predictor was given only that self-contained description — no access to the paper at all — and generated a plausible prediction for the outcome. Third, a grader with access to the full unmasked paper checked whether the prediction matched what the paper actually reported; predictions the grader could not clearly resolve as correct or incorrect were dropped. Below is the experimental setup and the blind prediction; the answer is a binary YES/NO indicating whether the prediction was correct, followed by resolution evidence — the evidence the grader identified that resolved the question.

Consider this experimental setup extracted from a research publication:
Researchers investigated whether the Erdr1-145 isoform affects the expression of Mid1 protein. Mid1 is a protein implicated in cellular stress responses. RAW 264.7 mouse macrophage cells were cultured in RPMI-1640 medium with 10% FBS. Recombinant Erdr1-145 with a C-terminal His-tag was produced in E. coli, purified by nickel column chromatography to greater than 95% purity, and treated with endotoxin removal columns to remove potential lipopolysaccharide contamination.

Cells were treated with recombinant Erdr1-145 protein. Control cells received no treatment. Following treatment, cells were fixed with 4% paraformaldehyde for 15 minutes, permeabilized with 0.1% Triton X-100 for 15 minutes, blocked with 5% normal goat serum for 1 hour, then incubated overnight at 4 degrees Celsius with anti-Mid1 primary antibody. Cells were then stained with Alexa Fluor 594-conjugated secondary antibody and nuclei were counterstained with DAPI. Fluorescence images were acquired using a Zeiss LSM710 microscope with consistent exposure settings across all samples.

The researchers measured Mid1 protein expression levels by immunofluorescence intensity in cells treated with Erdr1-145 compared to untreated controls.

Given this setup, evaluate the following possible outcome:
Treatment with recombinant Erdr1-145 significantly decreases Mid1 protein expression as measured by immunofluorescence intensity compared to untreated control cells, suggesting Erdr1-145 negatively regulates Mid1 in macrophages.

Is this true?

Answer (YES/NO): NO